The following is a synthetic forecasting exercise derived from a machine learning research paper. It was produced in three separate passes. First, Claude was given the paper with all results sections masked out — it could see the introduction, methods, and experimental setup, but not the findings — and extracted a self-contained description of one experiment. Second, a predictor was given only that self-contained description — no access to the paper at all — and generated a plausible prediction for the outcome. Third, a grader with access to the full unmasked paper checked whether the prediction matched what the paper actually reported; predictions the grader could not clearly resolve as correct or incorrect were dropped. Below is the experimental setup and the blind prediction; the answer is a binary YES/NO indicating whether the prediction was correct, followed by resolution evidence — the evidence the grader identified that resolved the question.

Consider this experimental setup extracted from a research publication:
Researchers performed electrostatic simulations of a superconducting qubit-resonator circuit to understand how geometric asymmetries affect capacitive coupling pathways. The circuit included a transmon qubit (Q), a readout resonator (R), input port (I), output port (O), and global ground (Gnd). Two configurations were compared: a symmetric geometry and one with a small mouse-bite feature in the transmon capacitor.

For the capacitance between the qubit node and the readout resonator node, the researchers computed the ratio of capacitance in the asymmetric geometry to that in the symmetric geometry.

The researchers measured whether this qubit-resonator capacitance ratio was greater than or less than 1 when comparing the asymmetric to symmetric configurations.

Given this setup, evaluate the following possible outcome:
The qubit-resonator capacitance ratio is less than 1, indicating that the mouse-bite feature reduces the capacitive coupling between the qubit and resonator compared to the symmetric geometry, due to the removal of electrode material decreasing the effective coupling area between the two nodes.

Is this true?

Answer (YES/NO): YES